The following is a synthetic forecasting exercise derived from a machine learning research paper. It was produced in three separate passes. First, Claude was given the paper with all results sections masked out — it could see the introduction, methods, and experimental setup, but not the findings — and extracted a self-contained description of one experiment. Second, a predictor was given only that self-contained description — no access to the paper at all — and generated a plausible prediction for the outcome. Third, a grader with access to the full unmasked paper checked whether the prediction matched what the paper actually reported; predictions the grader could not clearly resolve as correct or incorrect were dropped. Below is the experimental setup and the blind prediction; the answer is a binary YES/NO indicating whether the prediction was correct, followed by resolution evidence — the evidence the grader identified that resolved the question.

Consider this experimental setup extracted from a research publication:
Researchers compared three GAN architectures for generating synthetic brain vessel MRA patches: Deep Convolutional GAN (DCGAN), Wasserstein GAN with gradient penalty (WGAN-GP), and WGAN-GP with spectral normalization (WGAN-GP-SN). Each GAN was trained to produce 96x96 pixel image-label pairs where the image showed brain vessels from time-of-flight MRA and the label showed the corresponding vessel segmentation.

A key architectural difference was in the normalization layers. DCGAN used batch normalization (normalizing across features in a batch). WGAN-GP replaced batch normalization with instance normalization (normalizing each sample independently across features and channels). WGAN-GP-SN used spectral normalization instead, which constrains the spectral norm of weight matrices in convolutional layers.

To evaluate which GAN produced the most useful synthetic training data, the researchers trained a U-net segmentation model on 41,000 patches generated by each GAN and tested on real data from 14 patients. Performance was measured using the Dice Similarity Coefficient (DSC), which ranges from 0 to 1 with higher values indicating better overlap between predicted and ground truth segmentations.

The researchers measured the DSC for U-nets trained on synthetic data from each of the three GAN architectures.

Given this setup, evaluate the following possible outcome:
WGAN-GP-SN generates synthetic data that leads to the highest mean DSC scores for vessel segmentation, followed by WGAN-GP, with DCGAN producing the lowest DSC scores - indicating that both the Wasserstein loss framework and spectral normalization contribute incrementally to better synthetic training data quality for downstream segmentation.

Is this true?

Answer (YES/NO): NO